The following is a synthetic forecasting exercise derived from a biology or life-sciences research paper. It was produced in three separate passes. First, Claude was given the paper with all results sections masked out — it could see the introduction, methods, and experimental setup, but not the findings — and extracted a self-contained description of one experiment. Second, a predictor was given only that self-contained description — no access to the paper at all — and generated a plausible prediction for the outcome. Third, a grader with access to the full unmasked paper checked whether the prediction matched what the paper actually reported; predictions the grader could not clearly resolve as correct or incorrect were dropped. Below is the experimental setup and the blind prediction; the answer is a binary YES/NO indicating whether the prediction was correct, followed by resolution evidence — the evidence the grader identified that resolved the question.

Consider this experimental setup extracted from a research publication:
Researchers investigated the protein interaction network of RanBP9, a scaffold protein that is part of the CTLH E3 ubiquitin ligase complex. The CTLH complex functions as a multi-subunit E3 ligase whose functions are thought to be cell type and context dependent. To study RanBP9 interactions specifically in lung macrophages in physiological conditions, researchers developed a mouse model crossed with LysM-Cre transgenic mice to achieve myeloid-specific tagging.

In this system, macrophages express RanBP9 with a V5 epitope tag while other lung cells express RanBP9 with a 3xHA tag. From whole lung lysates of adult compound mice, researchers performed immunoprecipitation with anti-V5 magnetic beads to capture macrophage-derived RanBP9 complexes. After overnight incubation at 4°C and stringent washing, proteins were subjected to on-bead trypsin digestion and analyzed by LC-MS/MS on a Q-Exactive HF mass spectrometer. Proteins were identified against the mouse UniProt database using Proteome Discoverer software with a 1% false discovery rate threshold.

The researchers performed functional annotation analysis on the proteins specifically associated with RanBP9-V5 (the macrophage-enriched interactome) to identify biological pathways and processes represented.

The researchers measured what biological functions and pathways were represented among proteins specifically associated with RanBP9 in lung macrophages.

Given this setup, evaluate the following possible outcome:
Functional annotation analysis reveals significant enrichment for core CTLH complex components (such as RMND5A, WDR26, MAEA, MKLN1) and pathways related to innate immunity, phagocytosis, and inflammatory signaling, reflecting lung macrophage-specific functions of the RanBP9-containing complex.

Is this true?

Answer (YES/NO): NO